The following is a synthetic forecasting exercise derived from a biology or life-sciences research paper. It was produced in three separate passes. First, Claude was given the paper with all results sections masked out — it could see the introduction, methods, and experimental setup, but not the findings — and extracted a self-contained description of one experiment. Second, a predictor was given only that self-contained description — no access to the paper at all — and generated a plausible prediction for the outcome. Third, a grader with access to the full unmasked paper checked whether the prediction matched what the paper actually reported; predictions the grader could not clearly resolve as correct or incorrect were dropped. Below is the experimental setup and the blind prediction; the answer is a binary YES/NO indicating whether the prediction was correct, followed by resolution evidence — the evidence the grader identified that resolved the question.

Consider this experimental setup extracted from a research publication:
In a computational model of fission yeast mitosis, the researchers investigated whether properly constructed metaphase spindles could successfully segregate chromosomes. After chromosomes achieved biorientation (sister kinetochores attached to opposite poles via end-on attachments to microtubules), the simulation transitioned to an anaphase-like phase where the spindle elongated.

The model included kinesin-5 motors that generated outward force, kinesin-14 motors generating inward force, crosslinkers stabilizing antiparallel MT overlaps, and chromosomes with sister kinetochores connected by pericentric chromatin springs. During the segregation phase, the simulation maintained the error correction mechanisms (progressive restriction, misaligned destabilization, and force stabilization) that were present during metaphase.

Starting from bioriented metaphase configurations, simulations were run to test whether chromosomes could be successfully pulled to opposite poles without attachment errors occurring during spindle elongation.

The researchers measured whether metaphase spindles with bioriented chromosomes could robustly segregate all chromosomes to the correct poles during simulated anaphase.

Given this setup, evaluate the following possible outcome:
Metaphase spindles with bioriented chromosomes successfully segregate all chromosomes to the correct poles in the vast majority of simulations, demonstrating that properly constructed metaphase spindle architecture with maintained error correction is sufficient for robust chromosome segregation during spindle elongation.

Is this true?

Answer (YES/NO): NO